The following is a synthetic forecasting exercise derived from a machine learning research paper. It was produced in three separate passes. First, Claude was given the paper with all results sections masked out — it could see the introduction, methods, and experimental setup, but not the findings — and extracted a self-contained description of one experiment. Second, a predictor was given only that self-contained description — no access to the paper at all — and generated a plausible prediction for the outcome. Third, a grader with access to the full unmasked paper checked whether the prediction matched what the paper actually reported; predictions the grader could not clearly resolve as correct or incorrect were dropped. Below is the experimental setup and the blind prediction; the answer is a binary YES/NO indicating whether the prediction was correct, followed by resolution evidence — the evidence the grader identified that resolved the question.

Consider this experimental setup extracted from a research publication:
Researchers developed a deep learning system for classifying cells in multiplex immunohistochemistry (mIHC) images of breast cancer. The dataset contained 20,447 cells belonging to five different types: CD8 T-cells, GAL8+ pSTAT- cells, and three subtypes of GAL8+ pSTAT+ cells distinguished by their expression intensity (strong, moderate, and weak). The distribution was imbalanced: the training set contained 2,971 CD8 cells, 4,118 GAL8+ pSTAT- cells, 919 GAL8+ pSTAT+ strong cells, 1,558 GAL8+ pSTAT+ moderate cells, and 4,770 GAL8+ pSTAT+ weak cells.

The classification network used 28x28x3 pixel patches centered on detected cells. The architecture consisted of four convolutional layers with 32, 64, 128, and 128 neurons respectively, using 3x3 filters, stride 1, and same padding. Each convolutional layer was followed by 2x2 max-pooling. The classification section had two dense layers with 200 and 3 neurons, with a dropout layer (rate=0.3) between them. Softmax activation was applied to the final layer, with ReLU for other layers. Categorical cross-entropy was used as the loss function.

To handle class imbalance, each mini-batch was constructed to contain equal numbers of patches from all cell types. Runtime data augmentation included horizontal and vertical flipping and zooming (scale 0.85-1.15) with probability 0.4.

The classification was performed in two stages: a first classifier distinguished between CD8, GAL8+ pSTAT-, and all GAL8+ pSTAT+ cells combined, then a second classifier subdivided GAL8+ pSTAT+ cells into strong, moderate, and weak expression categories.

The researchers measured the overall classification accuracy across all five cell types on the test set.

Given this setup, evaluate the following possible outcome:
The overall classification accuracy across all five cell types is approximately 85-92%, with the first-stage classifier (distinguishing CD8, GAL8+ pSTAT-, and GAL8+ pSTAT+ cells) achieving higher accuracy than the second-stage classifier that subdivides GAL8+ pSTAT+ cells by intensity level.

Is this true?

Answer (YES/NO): NO